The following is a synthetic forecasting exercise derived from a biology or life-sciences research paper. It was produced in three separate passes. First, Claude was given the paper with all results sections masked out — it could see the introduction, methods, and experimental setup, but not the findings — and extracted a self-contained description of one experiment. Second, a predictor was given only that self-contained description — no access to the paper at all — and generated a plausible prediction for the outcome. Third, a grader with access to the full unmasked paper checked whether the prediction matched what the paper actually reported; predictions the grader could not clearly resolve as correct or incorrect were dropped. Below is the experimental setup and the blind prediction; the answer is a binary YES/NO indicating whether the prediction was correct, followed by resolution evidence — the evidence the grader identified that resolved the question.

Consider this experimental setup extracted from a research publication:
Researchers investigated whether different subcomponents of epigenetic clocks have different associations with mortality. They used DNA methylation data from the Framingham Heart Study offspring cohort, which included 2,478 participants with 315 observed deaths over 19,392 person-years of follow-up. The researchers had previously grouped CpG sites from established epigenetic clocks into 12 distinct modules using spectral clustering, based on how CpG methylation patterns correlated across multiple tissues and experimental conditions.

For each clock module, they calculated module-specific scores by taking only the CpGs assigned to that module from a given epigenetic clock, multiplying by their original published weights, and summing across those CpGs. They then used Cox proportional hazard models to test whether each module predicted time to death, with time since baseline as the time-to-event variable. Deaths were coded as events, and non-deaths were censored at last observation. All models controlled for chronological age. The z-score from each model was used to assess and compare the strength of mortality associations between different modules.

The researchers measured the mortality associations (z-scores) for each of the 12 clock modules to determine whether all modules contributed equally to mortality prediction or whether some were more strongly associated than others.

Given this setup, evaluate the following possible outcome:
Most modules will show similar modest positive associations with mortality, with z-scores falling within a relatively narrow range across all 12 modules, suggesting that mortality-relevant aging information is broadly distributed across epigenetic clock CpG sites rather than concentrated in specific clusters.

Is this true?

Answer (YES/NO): NO